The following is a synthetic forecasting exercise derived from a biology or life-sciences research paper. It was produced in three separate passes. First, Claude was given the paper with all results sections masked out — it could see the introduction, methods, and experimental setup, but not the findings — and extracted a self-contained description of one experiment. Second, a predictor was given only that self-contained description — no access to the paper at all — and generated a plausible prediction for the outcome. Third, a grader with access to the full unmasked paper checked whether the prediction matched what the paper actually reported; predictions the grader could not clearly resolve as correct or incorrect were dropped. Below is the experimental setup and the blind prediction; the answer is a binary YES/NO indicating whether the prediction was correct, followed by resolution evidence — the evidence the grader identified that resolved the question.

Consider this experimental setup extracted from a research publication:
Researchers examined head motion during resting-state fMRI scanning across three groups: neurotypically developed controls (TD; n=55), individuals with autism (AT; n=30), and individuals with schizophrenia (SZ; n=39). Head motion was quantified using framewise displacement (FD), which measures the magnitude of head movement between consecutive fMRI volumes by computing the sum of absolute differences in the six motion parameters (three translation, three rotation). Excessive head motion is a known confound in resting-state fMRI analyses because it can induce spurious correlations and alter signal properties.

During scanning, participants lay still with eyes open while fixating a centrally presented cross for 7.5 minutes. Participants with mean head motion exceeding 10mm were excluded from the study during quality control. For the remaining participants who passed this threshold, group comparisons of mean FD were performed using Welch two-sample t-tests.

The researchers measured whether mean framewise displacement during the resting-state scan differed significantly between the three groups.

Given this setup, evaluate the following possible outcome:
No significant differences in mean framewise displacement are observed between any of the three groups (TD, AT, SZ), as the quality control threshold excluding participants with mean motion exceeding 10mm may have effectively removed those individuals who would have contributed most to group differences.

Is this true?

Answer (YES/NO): NO